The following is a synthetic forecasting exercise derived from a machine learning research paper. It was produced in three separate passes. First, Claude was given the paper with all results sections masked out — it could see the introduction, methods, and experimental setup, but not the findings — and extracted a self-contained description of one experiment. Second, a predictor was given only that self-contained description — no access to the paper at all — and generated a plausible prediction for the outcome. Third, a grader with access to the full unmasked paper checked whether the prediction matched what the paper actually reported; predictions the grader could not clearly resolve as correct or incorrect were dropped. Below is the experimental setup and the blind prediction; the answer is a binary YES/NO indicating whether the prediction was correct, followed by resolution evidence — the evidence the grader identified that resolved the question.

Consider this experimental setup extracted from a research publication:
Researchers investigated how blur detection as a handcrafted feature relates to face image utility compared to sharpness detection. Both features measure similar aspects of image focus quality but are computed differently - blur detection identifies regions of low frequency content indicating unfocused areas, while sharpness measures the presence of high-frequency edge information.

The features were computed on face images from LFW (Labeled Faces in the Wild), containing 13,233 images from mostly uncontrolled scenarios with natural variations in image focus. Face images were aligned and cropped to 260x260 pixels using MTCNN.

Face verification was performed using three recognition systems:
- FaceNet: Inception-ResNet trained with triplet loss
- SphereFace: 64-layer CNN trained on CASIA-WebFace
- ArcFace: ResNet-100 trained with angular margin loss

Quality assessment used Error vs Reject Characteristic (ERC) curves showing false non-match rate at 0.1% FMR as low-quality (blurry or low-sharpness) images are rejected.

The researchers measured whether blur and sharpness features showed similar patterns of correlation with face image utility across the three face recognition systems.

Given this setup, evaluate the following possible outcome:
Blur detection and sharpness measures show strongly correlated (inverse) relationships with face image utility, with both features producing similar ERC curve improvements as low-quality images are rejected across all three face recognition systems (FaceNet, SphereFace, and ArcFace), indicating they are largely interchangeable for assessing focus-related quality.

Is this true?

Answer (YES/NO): NO